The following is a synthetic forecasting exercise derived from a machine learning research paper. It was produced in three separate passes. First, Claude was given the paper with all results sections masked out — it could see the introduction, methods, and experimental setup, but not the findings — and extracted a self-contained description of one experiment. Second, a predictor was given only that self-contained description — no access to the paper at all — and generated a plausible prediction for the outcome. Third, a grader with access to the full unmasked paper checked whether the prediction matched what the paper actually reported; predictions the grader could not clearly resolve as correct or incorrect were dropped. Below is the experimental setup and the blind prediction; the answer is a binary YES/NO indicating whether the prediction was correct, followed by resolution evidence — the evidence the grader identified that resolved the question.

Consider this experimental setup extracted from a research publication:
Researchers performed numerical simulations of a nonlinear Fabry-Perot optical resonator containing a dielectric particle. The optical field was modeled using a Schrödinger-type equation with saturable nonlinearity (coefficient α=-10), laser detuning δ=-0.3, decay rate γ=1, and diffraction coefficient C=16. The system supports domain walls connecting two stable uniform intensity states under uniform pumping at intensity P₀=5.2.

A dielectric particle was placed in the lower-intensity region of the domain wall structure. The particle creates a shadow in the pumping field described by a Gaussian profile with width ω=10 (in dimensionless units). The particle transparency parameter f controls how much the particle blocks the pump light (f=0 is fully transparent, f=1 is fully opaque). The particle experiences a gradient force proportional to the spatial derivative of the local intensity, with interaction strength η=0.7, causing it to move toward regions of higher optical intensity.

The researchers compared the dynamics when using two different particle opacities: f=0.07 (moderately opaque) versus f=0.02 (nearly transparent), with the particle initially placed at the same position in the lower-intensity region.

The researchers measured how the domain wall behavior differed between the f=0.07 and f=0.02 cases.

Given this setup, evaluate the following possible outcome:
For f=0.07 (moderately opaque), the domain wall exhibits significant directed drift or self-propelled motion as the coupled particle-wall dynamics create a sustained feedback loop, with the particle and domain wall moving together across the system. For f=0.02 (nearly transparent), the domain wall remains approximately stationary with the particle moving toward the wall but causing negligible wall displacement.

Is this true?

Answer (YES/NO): NO